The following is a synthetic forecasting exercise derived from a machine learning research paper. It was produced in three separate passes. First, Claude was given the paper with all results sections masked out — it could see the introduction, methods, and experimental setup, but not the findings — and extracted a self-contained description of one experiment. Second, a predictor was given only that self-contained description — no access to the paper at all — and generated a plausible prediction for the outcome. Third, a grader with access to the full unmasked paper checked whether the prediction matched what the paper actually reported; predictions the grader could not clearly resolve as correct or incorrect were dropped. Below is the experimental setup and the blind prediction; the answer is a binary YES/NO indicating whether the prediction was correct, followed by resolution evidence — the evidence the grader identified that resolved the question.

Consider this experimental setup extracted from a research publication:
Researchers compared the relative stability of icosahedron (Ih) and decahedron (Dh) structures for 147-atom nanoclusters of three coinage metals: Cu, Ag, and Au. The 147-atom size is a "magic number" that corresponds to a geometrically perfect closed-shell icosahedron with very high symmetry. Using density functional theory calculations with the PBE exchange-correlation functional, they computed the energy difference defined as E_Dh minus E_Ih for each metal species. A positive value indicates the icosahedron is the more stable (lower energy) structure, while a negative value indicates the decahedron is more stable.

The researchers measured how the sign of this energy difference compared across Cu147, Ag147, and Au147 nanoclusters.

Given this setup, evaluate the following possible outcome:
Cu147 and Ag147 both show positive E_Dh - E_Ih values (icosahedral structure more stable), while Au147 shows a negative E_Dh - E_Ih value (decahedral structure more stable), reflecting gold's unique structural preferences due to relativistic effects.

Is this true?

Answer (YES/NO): YES